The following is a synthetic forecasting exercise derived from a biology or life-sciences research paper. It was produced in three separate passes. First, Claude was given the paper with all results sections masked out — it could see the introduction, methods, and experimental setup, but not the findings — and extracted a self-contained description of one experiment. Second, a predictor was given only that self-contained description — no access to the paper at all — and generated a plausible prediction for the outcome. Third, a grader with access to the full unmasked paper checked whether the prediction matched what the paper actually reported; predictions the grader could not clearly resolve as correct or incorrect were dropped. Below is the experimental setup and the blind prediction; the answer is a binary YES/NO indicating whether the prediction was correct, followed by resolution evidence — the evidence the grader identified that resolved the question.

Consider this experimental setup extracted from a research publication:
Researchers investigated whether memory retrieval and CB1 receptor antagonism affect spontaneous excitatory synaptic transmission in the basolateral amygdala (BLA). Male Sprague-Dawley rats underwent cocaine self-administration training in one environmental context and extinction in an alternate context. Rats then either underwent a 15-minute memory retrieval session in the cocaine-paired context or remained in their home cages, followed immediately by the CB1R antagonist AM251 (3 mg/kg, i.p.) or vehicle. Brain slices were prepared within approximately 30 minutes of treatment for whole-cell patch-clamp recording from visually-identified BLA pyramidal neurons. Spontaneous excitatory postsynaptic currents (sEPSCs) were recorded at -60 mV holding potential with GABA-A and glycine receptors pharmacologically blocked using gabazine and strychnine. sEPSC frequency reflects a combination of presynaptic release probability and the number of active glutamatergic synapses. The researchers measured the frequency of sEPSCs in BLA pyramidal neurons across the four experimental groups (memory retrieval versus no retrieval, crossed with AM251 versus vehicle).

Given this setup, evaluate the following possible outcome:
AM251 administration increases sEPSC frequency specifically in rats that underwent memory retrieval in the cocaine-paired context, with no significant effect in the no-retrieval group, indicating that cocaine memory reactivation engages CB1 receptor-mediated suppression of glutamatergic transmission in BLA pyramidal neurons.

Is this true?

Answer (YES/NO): YES